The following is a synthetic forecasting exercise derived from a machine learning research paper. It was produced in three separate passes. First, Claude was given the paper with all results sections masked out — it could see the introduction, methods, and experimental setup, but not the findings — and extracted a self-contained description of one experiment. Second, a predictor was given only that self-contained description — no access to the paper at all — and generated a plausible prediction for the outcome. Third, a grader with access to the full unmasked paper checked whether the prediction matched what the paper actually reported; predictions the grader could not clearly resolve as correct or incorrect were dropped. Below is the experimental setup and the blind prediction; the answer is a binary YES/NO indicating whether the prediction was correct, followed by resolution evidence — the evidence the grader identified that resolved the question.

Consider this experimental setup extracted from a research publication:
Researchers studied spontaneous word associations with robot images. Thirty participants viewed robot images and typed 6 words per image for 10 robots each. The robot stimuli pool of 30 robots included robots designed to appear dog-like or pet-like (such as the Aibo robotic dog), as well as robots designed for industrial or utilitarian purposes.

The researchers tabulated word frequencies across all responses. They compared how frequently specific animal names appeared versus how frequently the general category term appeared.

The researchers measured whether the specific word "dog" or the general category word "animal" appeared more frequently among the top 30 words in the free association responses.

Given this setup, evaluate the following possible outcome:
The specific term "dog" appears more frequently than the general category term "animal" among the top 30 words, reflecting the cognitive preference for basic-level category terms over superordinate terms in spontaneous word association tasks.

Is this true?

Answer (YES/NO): YES